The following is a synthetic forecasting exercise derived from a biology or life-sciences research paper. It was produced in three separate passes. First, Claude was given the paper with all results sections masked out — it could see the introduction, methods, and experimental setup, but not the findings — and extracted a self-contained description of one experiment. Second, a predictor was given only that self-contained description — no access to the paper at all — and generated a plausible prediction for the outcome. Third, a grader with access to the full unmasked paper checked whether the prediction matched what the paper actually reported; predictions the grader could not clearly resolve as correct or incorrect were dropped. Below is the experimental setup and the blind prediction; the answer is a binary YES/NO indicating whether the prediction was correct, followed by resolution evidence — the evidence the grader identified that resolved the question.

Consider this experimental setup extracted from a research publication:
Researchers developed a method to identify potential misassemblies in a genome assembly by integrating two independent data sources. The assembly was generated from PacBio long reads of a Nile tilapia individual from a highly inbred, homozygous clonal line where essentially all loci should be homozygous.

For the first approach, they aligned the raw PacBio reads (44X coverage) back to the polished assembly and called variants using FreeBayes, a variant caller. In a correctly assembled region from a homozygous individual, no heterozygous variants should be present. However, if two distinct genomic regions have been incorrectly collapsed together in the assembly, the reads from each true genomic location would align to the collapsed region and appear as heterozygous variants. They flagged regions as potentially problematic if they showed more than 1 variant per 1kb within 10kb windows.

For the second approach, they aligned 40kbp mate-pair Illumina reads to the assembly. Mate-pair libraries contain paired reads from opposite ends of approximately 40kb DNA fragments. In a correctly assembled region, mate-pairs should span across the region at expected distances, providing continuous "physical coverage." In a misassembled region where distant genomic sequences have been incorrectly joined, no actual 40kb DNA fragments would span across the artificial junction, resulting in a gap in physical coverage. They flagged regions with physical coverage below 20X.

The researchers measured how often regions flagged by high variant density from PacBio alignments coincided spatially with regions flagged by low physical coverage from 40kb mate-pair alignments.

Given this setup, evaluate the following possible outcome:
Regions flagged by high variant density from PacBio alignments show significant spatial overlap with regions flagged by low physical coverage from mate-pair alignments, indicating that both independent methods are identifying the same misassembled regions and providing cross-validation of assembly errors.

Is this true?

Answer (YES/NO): YES